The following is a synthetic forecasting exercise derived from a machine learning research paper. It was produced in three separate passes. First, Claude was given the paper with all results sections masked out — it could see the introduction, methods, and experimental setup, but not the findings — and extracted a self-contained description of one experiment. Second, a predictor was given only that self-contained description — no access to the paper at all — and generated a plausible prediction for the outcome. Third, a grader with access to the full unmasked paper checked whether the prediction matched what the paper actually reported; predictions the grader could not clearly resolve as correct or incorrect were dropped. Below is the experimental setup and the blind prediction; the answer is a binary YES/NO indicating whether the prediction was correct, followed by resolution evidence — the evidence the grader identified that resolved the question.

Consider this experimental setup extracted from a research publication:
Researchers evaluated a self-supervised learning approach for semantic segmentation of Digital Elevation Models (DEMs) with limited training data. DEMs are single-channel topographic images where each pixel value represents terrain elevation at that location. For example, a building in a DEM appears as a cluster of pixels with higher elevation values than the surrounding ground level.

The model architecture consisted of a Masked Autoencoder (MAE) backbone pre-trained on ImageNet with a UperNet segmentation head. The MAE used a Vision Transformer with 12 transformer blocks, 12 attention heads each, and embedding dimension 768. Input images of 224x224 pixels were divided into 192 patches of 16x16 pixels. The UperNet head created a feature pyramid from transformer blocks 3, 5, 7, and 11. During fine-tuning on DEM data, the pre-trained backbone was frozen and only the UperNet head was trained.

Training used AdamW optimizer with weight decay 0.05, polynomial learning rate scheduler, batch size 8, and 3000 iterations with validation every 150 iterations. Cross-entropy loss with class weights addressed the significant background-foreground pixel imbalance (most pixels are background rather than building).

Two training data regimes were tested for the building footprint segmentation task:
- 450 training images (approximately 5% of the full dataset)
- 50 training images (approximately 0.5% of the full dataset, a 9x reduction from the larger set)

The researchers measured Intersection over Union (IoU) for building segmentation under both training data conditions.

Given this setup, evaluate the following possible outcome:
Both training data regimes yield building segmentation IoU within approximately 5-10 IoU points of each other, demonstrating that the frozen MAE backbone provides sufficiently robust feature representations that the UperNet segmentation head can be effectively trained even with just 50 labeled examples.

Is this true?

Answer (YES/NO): NO